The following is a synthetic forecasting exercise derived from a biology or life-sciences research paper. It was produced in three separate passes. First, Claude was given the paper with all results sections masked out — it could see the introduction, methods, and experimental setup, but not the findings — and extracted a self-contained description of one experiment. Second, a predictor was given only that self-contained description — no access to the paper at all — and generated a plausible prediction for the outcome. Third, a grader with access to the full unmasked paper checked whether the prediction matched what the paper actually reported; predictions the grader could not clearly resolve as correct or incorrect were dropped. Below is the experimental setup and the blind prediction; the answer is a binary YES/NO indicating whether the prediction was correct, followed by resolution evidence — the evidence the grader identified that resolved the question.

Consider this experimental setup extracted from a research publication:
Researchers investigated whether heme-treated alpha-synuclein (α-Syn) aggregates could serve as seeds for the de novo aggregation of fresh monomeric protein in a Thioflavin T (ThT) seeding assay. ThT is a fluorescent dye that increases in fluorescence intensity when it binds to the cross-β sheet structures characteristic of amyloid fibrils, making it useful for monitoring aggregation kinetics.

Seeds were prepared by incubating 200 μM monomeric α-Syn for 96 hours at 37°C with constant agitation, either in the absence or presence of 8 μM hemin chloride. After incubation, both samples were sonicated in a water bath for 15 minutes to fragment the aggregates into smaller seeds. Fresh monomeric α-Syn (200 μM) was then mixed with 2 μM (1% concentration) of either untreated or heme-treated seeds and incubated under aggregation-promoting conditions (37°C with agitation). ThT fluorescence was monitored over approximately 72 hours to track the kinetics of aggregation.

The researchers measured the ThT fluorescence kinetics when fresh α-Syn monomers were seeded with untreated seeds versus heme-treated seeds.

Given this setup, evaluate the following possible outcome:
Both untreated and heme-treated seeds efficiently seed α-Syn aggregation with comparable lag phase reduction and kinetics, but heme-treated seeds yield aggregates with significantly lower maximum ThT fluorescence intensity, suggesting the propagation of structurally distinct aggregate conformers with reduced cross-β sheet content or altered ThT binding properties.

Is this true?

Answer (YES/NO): NO